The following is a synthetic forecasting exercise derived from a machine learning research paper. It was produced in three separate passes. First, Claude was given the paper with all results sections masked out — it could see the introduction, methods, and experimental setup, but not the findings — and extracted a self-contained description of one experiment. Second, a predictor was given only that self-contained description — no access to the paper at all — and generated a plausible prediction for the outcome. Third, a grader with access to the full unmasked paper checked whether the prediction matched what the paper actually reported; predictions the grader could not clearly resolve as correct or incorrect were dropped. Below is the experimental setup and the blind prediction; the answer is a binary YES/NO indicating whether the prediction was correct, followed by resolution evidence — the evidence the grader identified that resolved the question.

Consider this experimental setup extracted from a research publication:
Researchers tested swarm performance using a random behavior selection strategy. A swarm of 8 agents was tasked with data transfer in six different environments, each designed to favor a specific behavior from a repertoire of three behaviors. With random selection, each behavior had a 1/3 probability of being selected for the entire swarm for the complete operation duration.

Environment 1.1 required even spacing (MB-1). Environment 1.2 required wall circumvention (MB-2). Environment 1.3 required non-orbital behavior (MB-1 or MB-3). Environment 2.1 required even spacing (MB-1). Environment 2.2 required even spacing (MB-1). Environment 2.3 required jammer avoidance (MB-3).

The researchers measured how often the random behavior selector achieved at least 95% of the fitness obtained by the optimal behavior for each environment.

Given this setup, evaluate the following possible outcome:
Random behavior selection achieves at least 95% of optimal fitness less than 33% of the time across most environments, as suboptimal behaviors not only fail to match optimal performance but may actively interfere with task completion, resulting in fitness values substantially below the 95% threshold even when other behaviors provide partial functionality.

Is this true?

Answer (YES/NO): NO